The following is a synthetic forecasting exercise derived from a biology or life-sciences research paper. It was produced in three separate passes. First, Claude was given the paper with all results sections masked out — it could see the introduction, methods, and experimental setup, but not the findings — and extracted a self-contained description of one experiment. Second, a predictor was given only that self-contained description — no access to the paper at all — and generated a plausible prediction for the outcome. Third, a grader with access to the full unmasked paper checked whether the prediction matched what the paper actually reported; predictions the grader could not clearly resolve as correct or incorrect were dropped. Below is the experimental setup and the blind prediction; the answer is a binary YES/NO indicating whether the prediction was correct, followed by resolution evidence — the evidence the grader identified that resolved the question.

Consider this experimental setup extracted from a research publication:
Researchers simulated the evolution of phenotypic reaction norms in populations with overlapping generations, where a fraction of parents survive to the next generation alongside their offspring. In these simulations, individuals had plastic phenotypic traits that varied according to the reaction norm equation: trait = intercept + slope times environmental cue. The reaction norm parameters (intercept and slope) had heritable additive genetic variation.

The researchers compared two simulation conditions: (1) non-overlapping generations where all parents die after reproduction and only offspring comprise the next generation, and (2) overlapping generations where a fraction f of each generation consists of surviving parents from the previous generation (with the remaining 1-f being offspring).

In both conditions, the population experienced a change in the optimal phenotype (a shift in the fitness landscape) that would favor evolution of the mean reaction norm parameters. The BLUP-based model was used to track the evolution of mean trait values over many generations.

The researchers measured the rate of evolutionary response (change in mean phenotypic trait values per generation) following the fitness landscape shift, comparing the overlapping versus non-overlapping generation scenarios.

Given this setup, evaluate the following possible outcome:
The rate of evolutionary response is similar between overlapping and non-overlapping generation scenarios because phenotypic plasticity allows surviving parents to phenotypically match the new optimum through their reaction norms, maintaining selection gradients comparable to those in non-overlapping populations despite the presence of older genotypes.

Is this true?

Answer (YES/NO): NO